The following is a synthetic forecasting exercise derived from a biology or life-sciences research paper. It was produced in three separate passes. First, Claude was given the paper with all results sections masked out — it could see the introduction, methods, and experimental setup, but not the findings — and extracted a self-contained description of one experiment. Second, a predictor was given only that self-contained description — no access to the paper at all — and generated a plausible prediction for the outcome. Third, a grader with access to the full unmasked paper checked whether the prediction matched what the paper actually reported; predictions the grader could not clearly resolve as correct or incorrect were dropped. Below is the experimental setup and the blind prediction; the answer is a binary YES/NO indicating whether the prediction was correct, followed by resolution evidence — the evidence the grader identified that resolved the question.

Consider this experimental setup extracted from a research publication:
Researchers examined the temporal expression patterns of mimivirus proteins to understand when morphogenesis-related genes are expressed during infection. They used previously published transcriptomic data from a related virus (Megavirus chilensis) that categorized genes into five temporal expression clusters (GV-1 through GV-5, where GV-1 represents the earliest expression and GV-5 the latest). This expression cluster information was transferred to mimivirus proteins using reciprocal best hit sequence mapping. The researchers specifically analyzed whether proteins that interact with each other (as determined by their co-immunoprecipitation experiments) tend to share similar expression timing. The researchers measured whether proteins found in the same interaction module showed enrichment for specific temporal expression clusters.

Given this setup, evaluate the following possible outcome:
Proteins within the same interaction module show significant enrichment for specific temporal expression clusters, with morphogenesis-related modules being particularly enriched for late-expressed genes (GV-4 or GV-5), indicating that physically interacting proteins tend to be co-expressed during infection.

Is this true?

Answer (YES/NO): NO